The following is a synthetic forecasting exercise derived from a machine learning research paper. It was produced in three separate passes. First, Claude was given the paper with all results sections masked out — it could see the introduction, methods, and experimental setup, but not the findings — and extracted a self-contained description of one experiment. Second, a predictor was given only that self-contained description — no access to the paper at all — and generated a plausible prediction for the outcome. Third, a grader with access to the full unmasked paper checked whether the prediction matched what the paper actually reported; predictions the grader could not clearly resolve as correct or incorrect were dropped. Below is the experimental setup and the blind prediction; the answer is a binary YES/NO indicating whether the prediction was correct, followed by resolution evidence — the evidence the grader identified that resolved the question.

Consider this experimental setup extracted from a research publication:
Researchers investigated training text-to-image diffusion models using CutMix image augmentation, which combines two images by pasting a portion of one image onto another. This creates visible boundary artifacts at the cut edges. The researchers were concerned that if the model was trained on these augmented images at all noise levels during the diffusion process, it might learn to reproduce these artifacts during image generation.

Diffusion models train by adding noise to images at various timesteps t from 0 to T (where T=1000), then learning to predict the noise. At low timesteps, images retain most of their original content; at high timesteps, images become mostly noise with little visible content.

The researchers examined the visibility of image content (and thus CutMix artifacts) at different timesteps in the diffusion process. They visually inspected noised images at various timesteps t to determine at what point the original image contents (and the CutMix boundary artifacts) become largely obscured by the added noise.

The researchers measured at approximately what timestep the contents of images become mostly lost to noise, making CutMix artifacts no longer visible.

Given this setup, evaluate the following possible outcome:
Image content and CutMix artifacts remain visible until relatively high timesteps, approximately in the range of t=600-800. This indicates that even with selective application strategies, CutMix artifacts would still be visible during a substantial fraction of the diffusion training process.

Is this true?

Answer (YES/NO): NO